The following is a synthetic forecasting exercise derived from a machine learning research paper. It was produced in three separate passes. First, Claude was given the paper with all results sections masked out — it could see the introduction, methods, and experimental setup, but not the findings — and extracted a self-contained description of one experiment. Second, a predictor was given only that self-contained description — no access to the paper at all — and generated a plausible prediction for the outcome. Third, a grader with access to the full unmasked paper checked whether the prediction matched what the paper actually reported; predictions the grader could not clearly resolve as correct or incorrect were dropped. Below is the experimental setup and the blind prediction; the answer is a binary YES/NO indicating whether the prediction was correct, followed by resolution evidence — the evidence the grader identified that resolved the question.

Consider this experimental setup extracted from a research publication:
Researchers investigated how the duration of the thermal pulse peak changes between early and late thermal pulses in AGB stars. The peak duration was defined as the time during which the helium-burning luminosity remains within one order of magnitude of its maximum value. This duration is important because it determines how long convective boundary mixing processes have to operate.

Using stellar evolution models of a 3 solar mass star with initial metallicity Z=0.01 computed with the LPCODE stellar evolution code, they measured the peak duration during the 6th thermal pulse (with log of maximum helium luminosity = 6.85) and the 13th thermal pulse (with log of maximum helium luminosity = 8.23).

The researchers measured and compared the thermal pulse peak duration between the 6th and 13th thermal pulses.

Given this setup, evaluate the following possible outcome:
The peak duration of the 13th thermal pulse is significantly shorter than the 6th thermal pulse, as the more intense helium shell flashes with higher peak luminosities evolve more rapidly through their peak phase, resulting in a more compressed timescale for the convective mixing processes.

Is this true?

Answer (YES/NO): YES